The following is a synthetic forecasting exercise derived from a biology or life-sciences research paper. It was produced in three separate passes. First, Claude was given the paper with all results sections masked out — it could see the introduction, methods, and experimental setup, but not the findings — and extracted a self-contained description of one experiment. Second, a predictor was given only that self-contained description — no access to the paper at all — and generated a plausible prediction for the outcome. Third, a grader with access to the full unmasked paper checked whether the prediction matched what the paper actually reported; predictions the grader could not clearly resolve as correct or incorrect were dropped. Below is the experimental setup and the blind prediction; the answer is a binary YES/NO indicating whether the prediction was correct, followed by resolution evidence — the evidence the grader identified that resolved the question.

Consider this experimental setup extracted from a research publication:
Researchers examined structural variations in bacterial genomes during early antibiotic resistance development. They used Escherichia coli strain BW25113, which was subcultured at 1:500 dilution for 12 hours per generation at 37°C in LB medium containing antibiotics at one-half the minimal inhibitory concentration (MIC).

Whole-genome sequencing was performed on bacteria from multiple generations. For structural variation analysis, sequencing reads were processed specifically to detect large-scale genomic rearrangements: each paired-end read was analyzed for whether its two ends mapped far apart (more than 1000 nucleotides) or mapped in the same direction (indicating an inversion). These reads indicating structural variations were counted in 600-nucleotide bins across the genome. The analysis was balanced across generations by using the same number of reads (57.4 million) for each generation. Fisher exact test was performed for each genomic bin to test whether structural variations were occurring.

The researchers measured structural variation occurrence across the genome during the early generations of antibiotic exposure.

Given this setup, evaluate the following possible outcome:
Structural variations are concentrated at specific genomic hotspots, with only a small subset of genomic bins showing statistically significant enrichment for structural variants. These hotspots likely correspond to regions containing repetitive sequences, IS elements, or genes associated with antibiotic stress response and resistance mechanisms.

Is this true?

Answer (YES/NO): NO